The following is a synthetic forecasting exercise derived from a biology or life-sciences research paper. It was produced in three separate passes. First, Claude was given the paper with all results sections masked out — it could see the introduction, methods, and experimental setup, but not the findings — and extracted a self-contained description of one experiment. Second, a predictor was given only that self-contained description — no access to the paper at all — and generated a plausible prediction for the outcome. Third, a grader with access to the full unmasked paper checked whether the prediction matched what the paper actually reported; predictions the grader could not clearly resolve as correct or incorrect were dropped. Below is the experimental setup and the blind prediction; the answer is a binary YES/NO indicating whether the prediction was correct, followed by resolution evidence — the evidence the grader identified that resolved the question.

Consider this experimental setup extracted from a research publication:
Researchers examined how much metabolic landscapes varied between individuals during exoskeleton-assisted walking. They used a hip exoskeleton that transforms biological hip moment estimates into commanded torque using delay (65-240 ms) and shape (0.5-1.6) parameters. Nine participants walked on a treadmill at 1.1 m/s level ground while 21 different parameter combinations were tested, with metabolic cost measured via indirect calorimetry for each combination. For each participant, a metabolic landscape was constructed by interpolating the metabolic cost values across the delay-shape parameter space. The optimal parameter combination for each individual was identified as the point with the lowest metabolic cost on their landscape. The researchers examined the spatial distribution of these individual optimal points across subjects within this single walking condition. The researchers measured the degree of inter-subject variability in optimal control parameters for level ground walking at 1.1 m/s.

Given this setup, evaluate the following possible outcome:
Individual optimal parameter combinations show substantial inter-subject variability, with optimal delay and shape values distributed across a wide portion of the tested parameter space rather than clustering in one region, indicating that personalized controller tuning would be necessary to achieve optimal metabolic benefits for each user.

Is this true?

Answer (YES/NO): YES